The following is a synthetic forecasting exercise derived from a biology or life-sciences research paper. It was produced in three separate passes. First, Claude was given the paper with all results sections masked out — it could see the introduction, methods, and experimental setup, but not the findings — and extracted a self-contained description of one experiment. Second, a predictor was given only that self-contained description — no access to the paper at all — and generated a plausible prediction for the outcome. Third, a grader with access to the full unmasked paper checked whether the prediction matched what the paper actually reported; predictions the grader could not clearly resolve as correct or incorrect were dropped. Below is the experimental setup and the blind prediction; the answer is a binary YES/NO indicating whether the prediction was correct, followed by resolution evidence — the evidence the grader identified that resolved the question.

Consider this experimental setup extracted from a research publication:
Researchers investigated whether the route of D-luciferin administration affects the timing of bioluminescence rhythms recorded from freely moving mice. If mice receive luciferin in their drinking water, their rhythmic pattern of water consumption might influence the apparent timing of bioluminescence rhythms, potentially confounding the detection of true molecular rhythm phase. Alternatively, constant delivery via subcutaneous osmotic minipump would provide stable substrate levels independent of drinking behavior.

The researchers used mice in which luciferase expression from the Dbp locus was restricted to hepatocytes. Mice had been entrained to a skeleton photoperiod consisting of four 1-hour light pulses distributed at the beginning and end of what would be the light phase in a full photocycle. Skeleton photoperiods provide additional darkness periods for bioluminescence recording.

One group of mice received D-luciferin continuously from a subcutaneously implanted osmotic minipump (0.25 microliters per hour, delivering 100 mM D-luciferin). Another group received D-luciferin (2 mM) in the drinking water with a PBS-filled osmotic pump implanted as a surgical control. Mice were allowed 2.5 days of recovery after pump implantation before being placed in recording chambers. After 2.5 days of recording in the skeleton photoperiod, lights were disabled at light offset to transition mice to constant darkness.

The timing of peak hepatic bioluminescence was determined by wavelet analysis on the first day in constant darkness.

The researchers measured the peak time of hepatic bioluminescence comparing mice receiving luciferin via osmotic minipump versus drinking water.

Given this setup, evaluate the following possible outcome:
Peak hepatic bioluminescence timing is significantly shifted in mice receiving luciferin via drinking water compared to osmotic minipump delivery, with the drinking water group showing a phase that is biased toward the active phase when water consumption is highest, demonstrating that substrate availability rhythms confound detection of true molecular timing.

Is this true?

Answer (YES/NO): NO